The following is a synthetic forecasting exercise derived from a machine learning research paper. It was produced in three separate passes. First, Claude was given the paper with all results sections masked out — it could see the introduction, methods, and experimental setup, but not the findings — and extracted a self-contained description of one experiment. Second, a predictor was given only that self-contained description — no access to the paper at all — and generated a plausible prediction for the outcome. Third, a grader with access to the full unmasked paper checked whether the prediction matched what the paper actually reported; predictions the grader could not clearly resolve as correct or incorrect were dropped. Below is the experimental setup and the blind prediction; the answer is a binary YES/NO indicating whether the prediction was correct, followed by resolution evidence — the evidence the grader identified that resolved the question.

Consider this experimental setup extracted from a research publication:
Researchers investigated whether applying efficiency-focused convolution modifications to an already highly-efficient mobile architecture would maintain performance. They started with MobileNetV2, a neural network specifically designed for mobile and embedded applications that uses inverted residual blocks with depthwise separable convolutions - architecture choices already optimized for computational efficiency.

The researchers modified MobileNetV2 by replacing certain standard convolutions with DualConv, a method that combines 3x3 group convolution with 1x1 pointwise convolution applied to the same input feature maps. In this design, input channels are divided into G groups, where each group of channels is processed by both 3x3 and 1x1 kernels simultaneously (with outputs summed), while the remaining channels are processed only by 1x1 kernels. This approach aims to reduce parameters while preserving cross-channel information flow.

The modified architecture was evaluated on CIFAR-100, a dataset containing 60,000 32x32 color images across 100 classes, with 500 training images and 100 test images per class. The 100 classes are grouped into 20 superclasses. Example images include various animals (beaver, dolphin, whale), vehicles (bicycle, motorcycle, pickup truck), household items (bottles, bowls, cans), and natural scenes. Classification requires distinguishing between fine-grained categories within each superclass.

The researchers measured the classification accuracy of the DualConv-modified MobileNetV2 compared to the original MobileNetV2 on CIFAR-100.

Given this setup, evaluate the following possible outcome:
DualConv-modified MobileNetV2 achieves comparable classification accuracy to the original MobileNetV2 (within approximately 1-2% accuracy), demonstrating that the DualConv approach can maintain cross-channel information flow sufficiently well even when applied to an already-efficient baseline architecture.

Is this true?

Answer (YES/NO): YES